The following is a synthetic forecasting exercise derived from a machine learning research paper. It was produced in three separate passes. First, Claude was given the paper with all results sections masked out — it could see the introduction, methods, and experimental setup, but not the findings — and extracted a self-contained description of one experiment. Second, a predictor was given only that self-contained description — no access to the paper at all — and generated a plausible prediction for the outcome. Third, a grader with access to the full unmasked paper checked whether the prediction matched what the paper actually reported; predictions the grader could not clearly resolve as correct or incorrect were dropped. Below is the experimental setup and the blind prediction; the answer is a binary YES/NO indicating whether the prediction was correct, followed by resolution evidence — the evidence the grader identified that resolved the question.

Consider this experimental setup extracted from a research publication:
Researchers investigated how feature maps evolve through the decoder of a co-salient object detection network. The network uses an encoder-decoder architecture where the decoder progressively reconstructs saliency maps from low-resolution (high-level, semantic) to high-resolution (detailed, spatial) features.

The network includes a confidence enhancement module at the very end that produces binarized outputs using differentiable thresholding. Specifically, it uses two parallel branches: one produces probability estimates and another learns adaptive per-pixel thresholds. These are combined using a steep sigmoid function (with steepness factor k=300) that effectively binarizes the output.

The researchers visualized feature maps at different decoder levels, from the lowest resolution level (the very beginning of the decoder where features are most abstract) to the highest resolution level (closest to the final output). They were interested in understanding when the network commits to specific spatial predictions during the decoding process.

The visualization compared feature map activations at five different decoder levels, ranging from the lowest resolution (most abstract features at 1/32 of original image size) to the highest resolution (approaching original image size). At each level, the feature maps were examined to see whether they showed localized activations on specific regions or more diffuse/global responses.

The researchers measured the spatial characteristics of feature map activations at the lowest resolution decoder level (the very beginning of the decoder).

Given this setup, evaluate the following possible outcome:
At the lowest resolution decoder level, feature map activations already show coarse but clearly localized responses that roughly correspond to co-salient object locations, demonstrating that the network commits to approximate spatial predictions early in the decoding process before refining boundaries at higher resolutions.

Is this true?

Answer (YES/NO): NO